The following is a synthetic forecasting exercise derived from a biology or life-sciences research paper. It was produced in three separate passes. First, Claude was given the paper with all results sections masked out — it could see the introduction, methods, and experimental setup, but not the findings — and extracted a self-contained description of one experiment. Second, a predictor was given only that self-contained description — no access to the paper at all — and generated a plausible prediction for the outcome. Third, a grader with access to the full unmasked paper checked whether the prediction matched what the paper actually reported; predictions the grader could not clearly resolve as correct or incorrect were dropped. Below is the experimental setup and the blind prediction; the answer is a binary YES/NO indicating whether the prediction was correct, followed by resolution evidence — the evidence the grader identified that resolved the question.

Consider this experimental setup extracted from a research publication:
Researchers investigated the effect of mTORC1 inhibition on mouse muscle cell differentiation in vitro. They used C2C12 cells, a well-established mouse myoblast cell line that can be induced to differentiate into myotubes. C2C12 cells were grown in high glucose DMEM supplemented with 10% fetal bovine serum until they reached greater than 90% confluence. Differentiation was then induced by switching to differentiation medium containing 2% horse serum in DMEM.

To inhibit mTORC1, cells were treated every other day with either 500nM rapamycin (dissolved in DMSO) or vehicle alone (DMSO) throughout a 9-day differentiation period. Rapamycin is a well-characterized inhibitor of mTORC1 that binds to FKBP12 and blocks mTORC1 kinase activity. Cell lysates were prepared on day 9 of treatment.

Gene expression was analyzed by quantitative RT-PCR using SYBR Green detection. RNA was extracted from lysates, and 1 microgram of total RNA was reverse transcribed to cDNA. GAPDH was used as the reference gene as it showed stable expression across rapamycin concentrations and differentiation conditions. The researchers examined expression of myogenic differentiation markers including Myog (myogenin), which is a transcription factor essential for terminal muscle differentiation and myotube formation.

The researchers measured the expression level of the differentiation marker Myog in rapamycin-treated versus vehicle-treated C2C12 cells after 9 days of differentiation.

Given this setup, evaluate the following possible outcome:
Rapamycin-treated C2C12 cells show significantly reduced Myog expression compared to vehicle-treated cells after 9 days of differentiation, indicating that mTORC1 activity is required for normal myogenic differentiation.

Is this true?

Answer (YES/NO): YES